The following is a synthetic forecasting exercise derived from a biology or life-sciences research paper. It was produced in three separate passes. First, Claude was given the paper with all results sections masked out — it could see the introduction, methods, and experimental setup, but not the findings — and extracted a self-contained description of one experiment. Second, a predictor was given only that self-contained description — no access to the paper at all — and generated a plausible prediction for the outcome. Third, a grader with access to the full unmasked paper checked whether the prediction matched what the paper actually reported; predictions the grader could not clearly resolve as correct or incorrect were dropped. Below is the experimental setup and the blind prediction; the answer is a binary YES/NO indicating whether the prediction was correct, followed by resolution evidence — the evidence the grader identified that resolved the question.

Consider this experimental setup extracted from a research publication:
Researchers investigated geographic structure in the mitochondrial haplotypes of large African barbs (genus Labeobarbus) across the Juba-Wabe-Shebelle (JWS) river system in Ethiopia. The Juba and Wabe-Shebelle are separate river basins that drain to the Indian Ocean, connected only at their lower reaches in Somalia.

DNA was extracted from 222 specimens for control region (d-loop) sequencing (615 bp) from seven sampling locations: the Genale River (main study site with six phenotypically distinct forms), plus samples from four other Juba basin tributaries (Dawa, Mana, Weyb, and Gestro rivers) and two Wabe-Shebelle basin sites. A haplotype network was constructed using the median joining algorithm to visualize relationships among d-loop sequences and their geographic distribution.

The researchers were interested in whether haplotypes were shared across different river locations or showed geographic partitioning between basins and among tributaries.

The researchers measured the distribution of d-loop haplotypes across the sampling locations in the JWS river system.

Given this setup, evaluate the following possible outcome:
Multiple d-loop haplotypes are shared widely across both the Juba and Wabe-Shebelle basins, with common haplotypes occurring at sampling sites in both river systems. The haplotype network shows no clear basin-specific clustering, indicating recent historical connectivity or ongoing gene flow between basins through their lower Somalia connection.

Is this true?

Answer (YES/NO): NO